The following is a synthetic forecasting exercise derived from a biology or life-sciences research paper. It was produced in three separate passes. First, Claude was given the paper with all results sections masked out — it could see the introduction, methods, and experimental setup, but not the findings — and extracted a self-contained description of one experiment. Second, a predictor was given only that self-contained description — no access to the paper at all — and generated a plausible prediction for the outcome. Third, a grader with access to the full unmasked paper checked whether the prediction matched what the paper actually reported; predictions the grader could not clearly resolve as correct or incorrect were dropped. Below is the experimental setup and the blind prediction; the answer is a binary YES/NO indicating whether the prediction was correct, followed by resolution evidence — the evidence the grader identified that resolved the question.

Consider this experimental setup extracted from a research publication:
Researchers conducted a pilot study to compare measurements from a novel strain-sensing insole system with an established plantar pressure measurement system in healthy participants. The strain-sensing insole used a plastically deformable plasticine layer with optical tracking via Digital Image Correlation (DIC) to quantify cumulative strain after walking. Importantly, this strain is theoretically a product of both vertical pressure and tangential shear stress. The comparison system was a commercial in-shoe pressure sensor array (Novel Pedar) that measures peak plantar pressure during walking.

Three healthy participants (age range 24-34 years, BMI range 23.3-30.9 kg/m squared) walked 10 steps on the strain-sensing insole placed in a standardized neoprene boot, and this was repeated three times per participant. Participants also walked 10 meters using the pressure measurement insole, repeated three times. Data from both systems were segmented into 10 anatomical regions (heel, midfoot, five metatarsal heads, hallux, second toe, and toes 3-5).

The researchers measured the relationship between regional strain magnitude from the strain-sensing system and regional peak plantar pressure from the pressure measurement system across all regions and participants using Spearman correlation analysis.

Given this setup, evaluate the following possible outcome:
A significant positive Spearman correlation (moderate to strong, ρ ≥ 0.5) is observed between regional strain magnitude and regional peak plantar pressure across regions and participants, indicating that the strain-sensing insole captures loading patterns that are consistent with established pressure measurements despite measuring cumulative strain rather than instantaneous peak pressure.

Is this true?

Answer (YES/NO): YES